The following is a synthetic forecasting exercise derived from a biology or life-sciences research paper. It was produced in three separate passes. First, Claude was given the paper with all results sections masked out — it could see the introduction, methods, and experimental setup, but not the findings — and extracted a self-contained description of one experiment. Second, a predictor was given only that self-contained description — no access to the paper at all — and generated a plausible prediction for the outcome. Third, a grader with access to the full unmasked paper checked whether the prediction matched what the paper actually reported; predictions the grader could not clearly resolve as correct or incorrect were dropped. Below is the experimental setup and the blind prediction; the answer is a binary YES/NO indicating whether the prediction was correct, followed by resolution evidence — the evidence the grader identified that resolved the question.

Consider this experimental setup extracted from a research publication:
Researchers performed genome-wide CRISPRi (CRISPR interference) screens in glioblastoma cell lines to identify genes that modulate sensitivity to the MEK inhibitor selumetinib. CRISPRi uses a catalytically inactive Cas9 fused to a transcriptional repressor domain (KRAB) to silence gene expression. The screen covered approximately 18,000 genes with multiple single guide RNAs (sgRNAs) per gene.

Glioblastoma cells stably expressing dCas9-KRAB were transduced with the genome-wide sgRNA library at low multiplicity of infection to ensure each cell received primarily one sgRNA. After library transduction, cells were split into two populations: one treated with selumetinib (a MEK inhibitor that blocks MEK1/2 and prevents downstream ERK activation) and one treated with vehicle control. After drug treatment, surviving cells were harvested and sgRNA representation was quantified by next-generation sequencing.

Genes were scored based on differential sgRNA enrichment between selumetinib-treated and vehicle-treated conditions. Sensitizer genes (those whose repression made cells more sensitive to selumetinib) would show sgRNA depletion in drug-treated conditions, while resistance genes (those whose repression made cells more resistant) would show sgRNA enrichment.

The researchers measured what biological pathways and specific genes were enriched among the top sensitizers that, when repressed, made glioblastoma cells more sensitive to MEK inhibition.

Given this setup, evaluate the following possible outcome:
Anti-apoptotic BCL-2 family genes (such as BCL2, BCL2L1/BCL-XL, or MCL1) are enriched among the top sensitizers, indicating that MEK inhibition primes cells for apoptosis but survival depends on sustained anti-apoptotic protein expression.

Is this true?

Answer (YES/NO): NO